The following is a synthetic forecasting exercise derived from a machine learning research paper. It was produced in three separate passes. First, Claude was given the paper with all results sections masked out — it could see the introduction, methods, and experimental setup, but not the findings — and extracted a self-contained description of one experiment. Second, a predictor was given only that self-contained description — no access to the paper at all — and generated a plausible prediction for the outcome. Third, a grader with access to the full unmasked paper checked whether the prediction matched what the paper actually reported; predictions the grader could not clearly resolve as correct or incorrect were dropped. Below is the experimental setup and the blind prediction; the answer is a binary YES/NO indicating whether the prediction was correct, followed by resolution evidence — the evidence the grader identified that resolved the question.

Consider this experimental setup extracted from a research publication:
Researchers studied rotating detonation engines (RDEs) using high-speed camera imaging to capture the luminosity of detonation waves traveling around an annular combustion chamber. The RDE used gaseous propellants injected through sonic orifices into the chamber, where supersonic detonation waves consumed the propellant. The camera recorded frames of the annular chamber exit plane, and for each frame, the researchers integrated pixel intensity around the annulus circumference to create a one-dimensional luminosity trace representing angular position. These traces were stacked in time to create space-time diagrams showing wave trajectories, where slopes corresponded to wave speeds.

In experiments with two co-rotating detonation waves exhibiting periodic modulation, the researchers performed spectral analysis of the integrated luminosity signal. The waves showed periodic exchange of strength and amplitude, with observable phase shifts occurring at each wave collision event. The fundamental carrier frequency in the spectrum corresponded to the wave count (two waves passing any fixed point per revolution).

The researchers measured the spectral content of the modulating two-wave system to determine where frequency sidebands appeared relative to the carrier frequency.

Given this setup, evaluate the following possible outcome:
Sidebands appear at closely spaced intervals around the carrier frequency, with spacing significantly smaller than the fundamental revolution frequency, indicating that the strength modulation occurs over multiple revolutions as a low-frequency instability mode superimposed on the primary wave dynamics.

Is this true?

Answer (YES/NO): NO